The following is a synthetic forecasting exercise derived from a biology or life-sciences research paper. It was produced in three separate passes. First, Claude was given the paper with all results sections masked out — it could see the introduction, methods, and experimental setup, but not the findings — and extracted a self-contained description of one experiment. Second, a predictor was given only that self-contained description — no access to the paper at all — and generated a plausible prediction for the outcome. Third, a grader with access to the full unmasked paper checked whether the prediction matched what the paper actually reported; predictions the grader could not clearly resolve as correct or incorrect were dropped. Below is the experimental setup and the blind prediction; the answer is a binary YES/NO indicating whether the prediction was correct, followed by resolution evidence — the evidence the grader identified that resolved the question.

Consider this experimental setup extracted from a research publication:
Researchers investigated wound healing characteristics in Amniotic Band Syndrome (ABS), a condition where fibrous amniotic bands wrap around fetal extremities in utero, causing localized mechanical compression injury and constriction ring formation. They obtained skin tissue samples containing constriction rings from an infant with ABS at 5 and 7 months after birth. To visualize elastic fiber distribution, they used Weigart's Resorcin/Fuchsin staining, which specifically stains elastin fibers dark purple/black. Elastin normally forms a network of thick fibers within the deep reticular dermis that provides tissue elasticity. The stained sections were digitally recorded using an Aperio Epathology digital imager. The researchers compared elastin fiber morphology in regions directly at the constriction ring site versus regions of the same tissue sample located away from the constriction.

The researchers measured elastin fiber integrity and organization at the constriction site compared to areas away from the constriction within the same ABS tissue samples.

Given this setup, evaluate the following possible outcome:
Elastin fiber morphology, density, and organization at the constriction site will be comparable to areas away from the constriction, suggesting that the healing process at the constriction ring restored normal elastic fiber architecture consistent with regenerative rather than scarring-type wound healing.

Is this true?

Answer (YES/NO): NO